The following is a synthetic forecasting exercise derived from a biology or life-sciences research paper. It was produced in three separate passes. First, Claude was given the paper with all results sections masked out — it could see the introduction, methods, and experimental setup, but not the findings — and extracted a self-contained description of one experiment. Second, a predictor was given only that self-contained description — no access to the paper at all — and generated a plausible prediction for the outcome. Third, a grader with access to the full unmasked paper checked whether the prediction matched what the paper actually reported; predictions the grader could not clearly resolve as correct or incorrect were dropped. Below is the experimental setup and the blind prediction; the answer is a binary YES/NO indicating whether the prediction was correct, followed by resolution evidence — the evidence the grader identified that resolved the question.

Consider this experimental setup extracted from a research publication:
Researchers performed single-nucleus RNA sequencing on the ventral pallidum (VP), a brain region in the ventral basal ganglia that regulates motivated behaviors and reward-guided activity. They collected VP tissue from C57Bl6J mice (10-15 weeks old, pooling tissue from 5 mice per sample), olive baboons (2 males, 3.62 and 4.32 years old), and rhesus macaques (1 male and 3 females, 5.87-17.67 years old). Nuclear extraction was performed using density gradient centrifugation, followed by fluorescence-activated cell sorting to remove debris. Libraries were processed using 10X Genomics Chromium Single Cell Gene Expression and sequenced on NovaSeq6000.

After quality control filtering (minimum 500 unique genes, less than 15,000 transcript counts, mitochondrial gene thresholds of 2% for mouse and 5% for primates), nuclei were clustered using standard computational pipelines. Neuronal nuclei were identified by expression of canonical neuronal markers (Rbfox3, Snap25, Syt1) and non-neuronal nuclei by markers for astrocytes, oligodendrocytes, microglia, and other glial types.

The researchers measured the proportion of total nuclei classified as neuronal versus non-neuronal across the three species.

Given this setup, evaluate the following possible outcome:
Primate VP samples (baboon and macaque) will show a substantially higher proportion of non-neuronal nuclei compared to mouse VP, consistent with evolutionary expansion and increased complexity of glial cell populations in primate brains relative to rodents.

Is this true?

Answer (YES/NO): YES